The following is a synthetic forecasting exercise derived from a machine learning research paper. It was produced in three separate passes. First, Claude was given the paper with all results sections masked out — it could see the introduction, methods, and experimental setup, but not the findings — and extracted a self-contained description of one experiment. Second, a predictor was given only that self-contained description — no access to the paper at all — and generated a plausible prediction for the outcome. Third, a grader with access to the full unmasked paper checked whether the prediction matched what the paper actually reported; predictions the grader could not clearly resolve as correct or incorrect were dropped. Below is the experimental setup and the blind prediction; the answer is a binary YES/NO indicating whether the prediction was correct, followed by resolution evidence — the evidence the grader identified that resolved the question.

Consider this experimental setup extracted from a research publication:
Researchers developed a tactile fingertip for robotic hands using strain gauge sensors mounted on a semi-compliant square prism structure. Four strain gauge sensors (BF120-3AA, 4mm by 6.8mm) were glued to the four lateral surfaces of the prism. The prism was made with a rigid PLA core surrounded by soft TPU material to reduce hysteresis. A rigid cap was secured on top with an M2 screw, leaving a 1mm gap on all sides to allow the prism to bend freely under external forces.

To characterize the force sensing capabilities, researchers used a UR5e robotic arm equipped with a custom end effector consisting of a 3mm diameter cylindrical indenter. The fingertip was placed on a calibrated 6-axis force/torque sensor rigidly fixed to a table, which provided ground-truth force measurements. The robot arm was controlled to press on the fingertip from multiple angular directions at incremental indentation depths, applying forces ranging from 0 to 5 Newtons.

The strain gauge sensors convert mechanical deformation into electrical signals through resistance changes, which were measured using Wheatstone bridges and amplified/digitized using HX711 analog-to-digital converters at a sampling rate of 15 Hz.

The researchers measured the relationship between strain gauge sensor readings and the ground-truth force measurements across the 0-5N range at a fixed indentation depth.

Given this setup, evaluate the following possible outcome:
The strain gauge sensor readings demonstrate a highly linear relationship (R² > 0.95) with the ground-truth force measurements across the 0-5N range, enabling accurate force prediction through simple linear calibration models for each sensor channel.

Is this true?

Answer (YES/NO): NO